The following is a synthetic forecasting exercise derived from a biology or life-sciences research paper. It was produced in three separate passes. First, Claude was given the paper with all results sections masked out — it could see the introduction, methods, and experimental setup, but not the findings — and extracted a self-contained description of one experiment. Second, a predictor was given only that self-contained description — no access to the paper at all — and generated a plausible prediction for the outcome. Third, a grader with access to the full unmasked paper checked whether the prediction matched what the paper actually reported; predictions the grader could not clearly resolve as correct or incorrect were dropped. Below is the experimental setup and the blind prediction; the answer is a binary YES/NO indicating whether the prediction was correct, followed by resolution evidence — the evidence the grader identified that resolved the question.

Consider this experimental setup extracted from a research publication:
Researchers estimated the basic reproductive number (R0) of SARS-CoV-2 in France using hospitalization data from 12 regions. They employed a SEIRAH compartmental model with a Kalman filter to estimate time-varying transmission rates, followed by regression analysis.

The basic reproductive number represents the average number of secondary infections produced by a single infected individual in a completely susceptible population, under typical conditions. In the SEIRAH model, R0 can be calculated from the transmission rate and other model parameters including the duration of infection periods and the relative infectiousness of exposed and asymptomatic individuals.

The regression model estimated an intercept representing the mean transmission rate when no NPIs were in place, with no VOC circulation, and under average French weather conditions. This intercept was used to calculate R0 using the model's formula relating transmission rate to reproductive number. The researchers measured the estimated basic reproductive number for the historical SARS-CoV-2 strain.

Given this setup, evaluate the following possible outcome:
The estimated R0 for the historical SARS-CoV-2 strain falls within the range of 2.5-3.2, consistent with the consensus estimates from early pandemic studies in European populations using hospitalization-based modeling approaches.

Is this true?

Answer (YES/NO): YES